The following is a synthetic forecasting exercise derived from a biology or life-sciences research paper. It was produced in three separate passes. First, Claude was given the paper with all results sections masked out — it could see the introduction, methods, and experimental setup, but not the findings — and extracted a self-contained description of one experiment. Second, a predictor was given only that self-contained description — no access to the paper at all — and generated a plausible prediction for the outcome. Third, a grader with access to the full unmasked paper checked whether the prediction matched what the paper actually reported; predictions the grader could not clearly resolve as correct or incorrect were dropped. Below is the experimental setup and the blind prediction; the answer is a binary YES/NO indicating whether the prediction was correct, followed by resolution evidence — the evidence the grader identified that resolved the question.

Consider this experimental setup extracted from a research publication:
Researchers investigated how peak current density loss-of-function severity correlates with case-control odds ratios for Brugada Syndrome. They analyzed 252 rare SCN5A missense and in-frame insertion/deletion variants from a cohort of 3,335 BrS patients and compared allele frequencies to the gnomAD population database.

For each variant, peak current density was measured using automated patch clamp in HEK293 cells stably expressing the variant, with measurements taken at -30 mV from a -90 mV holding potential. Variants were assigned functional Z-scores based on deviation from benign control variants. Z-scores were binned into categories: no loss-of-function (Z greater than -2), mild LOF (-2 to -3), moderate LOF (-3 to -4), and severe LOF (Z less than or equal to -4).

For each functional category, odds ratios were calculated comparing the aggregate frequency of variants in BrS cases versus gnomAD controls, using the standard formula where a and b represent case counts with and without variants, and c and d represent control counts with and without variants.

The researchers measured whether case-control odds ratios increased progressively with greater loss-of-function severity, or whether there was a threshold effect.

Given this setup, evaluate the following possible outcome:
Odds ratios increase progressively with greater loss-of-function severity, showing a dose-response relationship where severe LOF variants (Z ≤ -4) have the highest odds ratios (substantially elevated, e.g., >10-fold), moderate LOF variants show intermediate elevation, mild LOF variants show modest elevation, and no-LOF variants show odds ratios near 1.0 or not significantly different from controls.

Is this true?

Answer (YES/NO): YES